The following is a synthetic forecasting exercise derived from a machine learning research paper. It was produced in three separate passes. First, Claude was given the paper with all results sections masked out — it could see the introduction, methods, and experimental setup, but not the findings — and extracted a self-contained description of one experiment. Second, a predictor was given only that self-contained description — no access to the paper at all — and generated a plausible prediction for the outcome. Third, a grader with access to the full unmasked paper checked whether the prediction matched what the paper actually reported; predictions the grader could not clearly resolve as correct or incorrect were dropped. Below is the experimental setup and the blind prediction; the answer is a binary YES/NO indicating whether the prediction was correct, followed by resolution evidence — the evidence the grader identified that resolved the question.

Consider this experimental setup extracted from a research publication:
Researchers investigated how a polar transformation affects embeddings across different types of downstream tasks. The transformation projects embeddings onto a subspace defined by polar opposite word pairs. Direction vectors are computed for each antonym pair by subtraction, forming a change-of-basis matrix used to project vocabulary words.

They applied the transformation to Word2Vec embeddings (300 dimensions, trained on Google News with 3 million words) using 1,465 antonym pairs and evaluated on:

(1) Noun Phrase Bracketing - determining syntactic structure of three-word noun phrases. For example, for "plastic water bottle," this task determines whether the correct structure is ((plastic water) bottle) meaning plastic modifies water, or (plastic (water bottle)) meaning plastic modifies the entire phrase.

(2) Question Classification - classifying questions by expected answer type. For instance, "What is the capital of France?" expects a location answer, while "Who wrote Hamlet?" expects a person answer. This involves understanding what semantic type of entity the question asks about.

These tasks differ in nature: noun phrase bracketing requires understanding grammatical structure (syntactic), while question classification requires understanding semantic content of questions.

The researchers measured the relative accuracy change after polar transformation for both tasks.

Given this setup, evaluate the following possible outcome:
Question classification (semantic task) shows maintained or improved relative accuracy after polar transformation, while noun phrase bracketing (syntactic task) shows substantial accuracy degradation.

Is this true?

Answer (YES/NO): YES